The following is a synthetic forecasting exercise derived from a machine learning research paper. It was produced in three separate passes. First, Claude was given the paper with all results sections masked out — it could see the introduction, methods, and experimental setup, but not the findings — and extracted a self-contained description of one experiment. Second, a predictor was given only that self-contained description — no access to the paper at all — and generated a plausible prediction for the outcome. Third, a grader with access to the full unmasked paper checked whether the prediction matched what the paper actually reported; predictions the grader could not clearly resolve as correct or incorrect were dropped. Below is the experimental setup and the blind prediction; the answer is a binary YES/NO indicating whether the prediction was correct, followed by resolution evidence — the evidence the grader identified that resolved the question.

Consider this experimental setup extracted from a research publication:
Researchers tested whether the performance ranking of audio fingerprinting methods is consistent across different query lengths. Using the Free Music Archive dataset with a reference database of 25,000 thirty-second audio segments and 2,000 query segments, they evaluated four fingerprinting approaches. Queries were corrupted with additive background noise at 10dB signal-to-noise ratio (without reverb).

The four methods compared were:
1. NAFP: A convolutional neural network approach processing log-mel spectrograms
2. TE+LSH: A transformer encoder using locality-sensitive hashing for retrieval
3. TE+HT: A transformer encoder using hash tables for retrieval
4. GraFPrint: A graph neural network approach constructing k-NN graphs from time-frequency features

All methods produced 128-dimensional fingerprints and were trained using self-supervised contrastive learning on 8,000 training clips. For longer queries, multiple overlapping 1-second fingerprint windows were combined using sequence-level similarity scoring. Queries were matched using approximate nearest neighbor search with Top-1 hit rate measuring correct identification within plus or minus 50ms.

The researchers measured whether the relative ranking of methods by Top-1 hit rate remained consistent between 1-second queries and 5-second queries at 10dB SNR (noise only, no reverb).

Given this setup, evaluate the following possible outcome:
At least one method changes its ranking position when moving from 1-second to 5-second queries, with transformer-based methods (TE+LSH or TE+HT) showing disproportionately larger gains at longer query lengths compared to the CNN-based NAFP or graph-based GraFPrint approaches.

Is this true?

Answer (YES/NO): NO